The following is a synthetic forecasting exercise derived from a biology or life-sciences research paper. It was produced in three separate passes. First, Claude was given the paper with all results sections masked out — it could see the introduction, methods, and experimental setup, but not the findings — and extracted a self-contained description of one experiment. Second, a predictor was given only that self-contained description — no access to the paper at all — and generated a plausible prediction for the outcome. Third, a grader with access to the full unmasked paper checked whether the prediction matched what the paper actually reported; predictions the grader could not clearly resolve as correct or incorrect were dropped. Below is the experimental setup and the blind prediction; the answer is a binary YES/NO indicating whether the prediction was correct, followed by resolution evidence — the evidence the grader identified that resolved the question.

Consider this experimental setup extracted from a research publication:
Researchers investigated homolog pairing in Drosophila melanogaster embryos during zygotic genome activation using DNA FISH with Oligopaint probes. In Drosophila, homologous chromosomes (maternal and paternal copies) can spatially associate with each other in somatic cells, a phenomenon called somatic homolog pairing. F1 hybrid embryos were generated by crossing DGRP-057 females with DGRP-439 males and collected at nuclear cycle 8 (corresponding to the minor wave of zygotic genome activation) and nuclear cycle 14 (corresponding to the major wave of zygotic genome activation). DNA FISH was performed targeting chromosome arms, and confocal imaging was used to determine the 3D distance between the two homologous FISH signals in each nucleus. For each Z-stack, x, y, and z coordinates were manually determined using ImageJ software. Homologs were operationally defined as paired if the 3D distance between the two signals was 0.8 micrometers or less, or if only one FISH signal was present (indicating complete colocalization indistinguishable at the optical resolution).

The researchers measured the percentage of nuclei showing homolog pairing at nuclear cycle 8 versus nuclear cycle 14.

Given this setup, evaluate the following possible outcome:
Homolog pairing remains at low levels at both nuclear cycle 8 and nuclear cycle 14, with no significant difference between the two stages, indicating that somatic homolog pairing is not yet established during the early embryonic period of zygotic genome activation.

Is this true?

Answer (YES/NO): NO